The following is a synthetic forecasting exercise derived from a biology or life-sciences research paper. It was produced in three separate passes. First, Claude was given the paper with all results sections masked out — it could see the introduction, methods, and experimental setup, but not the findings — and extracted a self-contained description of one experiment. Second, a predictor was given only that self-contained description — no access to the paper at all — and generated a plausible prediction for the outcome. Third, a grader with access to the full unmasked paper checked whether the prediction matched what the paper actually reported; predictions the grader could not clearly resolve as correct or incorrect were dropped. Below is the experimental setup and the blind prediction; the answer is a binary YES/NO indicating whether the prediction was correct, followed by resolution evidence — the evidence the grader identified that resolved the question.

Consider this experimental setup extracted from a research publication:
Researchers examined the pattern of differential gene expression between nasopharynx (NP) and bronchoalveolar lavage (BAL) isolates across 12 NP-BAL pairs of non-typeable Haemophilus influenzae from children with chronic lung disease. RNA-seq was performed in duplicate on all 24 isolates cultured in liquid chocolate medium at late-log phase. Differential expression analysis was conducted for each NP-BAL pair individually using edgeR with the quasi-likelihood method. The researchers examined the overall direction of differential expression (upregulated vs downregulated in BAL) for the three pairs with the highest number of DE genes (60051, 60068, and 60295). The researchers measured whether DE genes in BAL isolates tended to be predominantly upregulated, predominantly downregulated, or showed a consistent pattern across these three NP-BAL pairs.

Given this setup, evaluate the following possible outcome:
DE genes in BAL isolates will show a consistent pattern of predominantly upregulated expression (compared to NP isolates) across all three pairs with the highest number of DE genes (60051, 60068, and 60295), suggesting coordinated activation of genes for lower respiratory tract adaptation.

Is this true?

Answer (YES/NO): NO